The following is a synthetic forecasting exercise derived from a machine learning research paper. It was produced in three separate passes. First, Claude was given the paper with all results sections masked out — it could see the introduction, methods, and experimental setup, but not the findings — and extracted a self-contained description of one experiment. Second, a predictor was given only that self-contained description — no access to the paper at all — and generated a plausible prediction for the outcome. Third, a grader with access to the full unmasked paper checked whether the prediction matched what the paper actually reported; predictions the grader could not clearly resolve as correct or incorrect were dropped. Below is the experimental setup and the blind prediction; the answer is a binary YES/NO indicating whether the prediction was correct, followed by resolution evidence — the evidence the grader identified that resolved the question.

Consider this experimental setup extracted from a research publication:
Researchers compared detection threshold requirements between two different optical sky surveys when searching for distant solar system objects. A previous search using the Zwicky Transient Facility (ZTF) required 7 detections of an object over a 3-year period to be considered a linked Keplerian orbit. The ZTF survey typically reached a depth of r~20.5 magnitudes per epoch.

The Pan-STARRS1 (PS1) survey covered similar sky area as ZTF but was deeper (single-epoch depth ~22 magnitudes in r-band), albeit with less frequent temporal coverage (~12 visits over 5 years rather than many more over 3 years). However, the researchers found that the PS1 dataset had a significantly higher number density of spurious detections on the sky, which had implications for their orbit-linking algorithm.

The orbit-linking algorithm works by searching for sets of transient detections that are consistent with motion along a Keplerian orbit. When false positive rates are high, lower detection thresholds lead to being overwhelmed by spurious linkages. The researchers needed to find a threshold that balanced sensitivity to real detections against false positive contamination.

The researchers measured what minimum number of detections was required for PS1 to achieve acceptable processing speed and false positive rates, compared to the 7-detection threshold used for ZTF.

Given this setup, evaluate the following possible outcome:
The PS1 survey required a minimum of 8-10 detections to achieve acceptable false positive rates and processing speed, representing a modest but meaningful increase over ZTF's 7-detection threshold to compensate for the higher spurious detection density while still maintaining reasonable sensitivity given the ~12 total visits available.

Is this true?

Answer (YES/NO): YES